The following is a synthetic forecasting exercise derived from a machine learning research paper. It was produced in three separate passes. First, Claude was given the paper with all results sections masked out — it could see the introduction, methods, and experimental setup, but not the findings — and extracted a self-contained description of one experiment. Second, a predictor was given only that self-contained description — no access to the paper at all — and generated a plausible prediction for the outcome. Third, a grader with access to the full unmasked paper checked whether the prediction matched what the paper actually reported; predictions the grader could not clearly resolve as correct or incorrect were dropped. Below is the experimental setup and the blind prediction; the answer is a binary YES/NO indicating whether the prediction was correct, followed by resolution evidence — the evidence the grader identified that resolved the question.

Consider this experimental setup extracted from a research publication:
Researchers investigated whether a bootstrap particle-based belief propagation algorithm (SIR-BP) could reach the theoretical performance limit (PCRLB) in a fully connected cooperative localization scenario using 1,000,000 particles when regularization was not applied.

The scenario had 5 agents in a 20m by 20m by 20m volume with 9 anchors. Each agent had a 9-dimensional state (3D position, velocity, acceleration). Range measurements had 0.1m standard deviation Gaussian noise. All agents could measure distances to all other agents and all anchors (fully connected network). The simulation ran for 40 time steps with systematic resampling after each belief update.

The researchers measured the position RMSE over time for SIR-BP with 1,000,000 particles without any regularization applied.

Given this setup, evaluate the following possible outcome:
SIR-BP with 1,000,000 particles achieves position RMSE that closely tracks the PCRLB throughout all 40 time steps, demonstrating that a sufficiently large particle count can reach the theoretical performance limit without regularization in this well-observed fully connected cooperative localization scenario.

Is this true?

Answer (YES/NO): NO